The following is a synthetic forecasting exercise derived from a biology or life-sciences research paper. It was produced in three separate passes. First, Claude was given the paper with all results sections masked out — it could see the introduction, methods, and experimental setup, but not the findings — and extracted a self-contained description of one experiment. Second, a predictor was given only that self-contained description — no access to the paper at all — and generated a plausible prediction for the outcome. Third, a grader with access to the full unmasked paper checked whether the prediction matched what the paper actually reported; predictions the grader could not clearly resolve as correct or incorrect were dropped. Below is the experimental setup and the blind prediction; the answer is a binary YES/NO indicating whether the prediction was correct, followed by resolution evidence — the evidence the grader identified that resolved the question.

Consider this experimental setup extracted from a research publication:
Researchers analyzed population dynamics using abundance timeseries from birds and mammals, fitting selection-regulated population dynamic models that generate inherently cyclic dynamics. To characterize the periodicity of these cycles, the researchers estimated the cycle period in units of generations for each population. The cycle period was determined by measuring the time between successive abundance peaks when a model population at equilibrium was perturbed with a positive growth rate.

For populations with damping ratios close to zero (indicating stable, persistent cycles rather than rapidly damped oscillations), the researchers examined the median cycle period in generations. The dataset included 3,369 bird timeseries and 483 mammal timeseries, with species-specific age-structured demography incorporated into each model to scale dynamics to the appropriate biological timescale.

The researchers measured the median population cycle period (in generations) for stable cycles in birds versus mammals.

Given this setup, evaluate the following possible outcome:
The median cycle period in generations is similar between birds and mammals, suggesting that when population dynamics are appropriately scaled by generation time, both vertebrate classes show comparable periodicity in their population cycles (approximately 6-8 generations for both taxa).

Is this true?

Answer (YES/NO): YES